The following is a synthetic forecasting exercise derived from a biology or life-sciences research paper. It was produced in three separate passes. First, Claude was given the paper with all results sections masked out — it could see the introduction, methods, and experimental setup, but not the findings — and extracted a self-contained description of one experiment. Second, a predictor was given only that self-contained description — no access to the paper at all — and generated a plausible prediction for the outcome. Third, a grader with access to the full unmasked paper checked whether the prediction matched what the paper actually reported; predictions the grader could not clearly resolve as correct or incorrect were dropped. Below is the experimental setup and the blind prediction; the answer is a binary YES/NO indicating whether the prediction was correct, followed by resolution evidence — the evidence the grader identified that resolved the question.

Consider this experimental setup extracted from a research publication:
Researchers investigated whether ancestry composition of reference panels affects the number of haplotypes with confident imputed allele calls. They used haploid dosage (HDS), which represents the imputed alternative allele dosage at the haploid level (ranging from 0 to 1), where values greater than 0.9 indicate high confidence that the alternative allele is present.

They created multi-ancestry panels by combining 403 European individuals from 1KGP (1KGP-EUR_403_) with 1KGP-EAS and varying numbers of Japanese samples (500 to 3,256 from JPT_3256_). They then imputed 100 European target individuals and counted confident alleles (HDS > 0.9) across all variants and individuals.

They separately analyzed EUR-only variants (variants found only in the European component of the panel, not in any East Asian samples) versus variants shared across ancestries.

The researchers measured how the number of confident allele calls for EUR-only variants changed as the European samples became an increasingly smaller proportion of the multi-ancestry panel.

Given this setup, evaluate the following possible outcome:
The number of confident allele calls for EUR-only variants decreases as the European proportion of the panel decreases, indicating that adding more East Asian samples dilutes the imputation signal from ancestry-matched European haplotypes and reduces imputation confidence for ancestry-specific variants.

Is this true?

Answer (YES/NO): NO